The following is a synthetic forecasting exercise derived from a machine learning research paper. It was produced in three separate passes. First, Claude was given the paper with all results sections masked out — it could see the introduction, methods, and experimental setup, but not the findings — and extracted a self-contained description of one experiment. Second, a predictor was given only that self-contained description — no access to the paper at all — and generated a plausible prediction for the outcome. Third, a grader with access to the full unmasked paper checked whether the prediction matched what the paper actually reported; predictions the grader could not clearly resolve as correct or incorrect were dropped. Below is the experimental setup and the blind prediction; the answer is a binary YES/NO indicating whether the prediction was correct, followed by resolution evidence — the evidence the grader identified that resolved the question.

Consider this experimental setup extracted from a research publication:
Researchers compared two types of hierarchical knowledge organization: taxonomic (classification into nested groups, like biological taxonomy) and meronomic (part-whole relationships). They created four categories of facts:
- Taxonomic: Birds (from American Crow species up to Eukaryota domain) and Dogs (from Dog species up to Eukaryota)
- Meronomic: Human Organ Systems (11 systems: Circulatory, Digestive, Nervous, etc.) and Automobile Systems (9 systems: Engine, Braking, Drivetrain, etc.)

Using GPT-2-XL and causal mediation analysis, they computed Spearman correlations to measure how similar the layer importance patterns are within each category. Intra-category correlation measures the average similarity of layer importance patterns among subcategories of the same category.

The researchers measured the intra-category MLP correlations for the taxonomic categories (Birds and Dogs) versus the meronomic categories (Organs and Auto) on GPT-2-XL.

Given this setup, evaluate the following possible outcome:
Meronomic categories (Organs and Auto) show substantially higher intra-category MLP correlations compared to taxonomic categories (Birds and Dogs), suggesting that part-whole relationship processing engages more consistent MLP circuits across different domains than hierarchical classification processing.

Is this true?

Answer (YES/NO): NO